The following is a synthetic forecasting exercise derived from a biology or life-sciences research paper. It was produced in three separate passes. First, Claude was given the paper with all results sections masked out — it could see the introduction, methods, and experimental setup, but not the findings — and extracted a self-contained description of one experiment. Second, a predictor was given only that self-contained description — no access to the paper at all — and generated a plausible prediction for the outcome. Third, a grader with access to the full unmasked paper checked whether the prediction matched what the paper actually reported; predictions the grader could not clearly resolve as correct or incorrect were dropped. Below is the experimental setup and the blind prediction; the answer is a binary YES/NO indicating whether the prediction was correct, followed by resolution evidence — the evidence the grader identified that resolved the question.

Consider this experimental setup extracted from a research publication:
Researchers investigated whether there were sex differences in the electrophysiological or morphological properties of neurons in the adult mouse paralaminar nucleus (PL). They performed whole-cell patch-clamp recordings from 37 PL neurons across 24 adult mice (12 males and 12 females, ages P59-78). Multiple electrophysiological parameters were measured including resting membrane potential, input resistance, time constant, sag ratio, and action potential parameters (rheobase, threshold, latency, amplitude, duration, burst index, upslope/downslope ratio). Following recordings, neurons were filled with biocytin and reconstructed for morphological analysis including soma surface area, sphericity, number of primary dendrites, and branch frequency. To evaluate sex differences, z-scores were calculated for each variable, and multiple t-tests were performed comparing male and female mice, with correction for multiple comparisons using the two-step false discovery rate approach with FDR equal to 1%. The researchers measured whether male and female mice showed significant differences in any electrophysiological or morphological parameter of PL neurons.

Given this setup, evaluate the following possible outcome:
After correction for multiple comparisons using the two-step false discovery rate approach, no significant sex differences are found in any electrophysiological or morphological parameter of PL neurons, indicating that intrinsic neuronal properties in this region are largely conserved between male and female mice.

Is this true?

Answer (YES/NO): YES